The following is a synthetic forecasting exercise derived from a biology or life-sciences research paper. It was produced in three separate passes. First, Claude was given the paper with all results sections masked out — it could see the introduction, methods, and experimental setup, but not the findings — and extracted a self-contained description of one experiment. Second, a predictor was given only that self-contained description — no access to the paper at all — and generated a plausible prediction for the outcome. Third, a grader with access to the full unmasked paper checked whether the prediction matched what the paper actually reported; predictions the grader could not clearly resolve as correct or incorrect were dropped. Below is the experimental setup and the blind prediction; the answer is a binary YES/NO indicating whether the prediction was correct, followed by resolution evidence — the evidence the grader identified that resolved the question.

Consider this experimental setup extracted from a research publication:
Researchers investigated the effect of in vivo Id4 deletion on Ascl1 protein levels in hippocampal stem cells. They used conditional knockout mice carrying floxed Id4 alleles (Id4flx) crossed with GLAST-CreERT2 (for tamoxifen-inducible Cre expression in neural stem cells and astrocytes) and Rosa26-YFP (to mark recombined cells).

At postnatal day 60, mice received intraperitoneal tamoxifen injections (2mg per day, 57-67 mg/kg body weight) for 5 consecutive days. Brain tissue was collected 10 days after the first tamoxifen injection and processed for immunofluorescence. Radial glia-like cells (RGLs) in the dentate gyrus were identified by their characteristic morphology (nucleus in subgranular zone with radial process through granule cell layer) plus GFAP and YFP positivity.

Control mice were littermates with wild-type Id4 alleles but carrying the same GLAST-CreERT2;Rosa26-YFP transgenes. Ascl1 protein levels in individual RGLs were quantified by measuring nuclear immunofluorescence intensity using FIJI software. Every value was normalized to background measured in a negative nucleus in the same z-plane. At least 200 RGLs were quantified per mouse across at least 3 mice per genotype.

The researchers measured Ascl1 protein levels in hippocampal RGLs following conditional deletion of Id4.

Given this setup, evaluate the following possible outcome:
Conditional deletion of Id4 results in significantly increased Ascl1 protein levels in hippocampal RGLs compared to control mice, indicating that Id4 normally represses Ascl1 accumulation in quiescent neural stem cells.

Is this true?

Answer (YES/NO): YES